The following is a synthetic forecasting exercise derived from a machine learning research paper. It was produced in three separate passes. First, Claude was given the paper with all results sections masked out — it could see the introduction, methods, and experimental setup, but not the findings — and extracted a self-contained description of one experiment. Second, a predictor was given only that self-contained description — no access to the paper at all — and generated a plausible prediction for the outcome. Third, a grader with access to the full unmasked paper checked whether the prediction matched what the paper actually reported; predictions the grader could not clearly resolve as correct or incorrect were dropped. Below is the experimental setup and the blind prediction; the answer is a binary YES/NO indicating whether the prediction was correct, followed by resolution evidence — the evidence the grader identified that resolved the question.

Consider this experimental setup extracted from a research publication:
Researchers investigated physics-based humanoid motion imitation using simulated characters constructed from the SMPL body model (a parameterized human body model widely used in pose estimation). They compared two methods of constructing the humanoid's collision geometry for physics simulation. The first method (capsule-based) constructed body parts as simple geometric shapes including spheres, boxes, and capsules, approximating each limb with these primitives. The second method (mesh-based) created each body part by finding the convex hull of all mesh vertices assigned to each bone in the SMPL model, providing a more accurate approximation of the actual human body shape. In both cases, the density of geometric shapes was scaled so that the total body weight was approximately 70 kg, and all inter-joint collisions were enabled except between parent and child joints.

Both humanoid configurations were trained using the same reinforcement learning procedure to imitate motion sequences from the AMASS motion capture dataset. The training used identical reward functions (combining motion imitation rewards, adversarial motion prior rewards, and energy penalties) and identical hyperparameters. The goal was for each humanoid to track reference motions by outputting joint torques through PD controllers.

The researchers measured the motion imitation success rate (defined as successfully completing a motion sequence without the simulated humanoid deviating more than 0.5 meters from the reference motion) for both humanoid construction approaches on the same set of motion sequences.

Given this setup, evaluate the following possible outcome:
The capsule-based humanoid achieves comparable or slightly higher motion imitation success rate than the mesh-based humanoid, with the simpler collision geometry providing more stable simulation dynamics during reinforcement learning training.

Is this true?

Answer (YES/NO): NO